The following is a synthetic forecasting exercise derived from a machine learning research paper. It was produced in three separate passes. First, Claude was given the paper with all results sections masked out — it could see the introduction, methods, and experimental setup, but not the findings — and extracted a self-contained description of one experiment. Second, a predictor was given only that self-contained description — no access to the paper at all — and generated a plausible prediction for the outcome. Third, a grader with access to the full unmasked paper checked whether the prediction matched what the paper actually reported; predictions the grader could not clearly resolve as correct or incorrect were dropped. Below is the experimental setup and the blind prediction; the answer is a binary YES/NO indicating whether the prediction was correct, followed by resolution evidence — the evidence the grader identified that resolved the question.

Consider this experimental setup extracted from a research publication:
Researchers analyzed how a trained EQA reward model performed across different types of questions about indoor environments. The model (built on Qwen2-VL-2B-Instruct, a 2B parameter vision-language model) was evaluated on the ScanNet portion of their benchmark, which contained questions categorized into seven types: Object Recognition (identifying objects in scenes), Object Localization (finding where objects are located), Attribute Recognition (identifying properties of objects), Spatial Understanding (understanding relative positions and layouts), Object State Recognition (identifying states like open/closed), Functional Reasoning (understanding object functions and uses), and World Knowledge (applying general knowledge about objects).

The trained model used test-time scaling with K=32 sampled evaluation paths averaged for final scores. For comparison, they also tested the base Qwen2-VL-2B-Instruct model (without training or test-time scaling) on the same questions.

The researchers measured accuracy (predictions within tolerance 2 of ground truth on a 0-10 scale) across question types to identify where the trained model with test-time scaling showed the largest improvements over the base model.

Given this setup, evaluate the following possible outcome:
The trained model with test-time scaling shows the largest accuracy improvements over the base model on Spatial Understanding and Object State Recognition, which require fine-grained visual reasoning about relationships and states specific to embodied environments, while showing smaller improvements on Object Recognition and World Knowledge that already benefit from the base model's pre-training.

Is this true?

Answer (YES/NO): NO